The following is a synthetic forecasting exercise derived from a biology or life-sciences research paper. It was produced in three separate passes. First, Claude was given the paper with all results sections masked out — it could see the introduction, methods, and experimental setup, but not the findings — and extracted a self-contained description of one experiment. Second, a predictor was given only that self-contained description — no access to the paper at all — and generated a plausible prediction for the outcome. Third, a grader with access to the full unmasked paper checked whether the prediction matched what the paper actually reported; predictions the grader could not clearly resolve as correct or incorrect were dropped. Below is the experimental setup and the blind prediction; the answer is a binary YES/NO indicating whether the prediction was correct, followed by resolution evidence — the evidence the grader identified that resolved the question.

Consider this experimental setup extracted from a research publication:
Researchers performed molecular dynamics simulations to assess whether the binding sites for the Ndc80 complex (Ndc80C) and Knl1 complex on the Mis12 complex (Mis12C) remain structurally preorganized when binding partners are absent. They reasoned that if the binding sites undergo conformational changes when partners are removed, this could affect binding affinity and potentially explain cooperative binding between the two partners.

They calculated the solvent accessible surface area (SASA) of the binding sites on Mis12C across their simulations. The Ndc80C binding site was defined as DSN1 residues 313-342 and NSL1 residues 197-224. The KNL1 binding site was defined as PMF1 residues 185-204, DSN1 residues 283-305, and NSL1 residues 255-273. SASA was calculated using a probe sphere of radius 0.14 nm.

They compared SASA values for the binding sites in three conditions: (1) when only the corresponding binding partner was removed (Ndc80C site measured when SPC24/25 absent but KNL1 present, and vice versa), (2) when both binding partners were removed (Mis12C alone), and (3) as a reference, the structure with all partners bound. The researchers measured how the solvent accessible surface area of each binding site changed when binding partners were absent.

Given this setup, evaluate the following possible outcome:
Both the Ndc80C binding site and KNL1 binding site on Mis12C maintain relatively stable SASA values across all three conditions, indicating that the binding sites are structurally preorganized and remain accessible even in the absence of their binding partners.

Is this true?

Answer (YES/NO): NO